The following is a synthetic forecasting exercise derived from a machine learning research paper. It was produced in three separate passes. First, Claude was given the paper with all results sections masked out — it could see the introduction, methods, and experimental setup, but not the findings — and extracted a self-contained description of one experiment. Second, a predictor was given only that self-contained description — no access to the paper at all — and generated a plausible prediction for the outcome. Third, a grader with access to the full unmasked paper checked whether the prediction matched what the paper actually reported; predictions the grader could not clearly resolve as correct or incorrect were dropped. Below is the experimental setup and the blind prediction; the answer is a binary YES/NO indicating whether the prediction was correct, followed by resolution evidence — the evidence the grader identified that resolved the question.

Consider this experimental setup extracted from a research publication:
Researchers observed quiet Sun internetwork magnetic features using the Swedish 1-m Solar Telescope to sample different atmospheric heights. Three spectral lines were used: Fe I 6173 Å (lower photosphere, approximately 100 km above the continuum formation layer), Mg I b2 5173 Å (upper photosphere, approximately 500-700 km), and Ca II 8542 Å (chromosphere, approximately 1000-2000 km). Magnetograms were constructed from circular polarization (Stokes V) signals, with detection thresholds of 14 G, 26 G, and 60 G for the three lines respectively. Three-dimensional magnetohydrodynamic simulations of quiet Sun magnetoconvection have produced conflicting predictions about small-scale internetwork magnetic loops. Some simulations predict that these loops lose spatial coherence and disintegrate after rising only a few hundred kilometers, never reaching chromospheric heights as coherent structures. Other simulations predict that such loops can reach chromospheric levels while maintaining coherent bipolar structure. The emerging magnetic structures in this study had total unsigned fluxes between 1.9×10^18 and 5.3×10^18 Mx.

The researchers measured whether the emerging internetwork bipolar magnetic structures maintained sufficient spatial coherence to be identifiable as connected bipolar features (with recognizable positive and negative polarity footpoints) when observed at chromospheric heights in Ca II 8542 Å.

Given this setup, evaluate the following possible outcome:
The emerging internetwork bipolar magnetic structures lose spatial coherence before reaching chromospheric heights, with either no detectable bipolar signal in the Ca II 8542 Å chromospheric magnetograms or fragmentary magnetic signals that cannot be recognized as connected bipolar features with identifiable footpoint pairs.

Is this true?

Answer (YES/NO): NO